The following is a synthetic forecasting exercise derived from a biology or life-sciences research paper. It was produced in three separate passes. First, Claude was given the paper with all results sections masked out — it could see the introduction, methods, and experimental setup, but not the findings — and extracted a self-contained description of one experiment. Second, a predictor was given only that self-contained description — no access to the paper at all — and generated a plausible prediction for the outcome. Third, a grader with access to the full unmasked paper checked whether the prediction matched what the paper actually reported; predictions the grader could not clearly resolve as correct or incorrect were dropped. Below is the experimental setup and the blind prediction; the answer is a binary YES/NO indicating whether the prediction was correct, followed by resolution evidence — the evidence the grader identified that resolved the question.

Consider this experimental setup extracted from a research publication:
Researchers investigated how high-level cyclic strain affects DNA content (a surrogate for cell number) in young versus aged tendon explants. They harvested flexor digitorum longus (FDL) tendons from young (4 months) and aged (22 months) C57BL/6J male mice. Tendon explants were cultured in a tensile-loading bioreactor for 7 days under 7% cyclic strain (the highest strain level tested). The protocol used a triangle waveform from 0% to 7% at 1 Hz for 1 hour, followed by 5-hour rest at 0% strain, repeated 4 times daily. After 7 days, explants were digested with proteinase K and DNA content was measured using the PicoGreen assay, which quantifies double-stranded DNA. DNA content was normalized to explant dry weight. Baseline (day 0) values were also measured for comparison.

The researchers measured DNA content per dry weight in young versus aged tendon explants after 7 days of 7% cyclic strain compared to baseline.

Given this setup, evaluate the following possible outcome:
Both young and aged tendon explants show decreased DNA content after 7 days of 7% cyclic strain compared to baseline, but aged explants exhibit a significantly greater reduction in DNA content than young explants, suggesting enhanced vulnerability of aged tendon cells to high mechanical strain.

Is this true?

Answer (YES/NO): NO